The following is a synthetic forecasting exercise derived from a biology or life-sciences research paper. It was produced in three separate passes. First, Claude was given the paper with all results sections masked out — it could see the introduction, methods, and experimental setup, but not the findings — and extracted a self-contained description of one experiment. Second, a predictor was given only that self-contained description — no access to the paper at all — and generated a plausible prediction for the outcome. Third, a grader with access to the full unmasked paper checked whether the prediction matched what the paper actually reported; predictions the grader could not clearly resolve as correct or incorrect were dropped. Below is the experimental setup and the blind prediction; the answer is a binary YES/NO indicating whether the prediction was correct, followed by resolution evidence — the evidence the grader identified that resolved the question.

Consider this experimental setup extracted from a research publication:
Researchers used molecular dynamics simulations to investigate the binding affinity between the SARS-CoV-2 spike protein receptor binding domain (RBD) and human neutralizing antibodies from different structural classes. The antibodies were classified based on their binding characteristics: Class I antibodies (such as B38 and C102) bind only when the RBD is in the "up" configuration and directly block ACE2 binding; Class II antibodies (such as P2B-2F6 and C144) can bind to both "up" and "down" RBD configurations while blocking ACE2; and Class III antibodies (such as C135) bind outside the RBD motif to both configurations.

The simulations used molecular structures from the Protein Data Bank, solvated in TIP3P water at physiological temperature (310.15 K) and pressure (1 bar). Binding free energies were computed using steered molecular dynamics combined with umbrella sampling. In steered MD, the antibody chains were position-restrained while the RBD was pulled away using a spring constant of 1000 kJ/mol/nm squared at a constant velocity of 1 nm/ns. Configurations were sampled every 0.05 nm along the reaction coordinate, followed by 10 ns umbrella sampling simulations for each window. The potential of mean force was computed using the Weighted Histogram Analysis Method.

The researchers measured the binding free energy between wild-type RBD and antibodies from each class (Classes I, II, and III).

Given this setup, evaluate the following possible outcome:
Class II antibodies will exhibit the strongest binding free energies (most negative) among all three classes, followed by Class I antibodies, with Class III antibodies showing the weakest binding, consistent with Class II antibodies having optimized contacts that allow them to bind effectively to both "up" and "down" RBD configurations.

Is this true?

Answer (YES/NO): NO